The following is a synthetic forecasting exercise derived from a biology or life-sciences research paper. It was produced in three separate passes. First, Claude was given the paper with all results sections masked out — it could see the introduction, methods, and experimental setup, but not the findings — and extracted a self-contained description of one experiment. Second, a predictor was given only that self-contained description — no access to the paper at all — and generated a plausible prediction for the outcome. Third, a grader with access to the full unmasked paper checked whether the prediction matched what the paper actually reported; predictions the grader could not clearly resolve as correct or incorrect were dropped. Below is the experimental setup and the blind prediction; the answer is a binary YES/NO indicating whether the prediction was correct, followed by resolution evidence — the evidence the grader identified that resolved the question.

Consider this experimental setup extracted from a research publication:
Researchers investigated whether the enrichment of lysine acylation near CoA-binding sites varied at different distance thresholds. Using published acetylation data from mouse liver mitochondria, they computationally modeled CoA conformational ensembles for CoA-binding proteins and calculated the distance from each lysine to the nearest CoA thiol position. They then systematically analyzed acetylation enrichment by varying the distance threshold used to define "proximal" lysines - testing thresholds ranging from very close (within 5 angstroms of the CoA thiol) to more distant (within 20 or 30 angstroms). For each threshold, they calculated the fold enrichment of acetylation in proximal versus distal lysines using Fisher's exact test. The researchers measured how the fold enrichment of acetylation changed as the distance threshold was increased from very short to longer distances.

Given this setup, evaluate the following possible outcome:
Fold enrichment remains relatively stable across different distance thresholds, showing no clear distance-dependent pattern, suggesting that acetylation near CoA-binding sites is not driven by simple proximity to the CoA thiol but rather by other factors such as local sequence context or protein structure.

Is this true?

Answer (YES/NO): NO